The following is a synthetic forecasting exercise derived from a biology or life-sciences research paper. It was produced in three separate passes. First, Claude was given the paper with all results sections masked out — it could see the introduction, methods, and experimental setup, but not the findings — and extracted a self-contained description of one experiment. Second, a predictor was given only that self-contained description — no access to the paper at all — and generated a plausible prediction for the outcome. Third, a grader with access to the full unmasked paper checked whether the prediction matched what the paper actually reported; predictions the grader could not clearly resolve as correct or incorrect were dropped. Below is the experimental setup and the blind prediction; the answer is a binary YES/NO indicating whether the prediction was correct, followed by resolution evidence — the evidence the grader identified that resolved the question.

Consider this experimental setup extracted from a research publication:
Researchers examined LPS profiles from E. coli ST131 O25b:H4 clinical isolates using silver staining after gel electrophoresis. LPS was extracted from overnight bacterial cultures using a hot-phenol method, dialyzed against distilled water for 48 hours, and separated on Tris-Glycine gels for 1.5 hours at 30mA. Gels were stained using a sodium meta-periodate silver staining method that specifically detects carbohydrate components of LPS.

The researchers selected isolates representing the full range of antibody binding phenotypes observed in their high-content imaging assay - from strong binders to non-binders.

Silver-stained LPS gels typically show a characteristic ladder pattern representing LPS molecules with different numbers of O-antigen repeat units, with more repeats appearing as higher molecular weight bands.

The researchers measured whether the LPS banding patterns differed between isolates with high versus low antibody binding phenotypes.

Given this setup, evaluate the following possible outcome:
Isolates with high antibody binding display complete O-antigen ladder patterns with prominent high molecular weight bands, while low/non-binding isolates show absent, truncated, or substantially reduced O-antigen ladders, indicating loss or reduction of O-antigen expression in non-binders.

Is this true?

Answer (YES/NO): NO